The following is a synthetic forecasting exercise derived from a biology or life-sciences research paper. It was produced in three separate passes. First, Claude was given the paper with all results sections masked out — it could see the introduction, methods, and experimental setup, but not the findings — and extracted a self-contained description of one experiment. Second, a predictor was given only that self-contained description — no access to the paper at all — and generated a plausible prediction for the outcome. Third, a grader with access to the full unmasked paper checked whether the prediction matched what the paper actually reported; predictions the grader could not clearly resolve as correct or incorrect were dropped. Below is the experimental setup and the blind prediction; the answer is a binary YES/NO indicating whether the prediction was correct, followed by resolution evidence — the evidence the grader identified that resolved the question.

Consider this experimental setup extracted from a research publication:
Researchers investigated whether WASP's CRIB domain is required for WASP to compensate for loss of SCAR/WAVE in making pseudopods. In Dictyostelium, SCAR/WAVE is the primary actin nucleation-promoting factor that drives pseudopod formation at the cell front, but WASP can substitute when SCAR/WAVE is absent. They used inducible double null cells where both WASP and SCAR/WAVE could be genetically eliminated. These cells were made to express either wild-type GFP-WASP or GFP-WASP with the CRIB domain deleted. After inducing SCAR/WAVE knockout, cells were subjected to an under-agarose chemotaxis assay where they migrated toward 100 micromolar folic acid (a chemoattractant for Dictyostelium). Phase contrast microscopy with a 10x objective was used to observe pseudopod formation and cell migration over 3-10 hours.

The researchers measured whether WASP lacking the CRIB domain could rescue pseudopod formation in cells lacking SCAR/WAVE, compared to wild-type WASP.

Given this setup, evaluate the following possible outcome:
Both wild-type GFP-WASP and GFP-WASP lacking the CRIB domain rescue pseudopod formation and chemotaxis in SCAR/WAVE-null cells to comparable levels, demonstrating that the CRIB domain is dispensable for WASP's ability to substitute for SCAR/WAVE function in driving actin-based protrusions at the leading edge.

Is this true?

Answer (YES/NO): NO